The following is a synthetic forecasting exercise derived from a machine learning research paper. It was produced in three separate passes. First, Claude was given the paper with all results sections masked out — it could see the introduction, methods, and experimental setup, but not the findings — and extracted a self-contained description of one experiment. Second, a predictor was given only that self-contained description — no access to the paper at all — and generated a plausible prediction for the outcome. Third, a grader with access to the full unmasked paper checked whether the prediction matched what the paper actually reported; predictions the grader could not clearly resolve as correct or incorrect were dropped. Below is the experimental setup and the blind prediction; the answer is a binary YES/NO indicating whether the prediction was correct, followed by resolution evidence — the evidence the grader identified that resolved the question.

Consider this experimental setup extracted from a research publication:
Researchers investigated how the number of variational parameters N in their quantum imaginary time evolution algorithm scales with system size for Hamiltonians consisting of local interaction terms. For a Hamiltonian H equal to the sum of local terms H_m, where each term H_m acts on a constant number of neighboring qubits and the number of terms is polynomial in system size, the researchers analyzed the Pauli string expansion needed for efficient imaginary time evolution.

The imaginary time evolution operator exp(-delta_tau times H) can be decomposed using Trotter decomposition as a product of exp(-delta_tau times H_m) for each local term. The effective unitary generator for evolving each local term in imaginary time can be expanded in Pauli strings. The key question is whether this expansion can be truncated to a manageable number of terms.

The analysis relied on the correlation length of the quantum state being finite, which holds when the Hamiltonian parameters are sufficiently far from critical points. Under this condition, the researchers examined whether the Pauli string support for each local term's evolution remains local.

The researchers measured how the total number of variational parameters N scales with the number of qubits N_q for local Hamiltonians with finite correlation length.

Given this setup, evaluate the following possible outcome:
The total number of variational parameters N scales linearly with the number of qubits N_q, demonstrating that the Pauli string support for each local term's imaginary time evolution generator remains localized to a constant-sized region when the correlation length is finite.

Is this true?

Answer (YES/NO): YES